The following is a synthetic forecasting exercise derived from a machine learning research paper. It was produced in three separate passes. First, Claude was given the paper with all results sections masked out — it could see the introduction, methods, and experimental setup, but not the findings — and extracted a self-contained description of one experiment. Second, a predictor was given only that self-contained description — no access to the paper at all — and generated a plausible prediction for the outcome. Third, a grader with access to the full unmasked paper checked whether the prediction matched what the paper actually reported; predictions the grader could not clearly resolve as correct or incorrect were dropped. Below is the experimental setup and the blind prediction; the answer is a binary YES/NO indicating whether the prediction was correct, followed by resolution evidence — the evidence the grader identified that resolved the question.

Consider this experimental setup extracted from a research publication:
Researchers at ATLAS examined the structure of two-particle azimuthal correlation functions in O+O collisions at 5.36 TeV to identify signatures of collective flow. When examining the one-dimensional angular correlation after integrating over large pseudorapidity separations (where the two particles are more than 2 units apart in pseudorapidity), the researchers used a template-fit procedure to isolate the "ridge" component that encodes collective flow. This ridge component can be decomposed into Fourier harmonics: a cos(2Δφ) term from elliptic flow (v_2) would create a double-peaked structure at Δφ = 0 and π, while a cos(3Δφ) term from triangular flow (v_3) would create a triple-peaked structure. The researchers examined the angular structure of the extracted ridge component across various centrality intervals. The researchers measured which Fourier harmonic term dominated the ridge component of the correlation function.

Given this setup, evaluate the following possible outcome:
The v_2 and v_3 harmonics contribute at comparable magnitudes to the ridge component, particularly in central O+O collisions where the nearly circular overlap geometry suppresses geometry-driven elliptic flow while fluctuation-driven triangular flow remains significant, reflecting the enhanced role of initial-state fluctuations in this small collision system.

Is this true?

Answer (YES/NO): NO